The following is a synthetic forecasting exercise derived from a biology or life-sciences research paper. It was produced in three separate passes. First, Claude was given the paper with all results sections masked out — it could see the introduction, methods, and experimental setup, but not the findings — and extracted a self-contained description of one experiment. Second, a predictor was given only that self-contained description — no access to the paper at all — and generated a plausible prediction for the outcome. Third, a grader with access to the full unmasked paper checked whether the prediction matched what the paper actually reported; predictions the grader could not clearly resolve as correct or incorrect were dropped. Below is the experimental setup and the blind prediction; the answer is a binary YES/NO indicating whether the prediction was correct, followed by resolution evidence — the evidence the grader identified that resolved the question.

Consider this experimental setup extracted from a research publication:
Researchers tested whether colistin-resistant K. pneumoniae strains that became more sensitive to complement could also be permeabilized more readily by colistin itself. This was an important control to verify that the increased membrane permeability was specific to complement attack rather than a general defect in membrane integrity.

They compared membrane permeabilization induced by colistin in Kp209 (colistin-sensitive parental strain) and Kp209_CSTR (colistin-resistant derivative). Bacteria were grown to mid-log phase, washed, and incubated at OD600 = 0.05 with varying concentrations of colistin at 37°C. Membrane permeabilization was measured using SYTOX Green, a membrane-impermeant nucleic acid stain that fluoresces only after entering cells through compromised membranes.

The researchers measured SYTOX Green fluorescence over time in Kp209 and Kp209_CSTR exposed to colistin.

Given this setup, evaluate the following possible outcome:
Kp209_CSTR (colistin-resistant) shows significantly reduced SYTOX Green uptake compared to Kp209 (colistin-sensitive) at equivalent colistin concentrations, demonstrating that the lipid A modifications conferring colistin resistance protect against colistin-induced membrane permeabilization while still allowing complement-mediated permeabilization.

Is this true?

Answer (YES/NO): YES